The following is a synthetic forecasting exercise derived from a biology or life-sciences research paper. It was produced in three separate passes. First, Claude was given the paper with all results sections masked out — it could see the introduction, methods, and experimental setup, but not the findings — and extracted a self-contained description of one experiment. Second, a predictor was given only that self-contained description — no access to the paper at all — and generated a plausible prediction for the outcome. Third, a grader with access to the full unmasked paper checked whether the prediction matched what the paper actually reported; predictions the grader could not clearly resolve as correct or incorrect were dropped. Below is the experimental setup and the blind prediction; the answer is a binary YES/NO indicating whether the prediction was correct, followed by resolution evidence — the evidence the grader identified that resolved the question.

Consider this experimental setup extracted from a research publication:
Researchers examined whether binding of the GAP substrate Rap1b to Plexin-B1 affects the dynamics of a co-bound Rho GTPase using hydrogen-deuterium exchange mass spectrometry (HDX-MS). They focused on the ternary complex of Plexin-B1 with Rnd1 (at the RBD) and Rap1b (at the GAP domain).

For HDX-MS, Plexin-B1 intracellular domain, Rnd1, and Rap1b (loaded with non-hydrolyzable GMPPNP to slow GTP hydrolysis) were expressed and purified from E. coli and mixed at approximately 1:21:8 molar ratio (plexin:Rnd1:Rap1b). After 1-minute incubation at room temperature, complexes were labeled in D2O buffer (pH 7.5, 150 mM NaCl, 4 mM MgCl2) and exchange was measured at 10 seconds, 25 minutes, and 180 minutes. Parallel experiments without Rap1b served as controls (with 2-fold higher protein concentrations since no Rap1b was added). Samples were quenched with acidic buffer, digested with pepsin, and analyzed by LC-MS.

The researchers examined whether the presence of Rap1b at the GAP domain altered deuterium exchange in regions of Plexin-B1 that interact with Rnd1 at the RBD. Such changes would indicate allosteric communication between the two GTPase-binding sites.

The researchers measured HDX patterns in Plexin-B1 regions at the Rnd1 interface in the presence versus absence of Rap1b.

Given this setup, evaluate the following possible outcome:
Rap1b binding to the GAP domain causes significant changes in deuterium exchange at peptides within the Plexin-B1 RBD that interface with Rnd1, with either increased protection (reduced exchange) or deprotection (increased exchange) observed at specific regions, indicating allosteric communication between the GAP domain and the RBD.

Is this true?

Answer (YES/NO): YES